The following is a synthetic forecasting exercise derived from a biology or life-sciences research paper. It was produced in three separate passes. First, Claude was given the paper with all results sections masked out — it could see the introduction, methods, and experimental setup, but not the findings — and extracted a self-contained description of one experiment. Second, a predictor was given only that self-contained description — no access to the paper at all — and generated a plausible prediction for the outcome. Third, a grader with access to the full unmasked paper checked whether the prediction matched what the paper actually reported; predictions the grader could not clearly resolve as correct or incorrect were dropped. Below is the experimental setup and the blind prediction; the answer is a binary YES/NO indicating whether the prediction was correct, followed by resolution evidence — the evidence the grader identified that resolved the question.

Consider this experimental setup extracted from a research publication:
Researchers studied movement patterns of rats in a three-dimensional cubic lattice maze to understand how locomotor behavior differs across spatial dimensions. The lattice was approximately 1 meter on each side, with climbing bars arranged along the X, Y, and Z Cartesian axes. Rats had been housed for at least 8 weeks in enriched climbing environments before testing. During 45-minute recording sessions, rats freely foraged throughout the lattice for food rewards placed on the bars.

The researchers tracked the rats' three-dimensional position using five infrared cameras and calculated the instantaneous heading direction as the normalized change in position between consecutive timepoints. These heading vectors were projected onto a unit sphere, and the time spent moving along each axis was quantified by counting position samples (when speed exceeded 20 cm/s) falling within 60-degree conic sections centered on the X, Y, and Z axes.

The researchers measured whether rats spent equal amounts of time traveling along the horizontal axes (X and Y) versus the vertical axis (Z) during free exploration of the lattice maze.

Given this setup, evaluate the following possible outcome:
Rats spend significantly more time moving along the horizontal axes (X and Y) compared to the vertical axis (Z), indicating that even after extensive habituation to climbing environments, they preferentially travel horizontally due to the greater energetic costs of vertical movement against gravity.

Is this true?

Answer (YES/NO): YES